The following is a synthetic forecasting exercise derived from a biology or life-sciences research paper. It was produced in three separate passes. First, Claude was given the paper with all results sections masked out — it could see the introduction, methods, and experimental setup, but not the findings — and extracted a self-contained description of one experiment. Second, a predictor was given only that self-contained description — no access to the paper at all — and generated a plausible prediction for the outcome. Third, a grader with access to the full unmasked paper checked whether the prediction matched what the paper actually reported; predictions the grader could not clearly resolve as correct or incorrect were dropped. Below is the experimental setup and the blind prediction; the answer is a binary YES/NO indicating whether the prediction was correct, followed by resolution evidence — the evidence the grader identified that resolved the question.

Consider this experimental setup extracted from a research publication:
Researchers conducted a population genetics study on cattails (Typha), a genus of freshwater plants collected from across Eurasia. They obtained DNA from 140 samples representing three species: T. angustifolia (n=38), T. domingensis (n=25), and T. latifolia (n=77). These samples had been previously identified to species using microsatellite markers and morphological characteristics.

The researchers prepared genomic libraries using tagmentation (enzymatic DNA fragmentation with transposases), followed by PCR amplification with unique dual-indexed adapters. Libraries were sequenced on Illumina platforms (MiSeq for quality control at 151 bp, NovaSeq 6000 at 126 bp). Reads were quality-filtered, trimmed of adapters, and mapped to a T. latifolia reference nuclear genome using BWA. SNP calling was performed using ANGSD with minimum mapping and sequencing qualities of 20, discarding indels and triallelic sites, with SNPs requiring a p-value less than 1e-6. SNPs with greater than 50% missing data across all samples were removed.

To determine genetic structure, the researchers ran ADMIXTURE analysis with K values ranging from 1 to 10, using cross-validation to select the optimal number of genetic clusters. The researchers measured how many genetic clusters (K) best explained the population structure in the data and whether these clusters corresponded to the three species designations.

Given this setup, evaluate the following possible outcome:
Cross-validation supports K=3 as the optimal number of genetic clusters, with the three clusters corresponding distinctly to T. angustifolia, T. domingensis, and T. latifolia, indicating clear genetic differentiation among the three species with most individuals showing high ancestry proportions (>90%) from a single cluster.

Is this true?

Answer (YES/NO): NO